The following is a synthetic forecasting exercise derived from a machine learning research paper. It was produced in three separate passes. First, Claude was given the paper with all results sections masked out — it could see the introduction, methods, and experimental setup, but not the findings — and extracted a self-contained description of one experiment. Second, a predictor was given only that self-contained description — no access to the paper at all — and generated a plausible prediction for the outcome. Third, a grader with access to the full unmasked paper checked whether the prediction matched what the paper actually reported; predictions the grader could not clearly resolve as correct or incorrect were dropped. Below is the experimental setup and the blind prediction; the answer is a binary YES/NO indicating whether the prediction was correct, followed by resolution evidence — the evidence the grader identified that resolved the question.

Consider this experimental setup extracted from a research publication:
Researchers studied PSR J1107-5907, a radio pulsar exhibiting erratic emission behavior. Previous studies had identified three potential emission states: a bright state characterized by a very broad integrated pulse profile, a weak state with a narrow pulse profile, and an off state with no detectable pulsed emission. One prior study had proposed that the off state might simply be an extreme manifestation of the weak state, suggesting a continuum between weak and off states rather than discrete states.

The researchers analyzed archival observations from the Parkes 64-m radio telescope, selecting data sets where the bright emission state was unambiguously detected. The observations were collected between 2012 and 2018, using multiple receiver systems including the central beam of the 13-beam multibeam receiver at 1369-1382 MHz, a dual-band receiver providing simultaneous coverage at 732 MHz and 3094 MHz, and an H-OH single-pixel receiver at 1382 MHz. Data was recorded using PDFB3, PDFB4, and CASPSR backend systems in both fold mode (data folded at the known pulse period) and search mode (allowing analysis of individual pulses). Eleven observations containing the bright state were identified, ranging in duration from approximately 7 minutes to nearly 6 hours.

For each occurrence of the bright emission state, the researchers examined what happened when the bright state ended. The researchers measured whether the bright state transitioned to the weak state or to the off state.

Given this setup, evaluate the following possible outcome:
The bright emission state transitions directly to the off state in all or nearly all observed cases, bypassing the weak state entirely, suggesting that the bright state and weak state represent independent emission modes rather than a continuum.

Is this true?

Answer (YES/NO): YES